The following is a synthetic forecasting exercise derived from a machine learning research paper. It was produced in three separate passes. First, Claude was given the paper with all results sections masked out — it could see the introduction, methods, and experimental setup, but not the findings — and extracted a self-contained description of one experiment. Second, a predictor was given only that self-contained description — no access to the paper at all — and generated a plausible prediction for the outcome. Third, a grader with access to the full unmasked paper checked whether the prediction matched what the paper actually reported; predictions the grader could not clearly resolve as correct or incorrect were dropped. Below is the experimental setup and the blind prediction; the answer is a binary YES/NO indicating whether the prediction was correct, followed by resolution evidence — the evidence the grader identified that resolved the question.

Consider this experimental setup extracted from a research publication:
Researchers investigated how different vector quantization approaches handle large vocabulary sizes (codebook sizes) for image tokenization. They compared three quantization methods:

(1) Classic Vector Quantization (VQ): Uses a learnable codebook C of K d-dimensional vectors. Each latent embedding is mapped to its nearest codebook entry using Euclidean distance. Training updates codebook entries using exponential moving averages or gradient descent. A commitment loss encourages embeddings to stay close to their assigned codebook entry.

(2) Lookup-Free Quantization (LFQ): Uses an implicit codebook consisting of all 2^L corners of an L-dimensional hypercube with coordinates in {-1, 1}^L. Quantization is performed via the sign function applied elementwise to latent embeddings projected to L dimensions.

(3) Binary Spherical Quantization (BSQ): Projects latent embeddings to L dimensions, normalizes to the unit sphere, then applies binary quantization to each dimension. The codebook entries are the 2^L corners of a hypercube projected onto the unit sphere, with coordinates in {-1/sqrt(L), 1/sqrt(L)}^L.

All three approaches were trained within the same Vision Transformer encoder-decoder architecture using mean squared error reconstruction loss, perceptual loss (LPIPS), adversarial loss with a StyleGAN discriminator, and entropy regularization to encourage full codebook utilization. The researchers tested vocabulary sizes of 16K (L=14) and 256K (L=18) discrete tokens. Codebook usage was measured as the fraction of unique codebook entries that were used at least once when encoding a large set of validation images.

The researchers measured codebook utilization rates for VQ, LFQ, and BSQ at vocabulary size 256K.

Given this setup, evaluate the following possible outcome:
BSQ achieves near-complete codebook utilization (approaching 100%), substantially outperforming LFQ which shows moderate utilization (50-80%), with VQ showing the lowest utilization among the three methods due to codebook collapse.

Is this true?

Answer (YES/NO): NO